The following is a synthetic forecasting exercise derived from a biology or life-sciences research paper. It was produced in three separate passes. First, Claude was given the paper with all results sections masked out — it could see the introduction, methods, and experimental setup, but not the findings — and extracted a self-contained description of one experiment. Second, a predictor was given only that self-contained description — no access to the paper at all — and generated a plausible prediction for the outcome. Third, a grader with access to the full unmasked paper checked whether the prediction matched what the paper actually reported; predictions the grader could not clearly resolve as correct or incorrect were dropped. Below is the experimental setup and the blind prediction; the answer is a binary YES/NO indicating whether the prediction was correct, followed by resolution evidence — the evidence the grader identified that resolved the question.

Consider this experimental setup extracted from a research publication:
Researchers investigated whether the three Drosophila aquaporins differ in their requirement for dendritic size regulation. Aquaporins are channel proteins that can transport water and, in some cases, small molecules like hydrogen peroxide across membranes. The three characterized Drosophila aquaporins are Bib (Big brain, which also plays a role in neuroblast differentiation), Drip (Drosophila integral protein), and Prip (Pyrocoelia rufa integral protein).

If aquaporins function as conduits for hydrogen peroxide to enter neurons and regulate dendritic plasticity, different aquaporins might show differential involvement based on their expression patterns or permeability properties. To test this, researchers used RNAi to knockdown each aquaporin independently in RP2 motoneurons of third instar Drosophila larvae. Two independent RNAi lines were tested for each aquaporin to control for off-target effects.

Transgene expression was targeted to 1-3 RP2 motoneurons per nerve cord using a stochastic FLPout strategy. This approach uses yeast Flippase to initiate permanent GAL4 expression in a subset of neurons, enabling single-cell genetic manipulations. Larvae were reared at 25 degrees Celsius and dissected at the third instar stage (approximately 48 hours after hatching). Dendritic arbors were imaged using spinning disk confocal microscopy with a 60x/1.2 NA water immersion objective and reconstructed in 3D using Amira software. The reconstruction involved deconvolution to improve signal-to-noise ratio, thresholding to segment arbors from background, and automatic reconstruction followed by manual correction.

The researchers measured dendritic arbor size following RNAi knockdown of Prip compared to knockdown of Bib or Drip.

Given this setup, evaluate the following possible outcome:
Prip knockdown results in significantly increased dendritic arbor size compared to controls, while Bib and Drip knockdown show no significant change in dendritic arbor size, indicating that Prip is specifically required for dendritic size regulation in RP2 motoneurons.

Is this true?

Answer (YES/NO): NO